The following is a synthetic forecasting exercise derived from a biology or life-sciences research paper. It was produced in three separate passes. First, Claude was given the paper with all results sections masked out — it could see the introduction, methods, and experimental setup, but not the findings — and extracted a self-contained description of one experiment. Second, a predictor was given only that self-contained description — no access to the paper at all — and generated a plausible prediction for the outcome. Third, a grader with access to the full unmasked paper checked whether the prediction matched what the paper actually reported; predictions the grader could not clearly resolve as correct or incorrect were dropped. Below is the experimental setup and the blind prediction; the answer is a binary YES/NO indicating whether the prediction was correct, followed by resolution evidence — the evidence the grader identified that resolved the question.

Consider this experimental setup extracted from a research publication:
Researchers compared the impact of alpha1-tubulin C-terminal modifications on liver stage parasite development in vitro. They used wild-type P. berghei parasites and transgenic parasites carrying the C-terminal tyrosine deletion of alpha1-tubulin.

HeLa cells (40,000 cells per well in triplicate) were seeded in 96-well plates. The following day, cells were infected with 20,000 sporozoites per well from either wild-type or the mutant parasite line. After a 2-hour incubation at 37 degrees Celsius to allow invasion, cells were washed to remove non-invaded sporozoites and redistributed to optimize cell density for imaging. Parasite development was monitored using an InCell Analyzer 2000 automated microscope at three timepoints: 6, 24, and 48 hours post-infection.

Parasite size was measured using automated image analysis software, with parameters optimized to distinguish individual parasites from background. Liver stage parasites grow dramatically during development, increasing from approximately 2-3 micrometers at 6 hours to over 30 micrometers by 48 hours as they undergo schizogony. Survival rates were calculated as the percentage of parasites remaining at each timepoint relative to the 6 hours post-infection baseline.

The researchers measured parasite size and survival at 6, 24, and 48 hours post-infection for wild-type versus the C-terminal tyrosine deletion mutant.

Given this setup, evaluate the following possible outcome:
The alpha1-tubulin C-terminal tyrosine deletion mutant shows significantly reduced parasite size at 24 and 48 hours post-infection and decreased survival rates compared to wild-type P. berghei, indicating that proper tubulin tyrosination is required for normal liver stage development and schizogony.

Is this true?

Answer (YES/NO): NO